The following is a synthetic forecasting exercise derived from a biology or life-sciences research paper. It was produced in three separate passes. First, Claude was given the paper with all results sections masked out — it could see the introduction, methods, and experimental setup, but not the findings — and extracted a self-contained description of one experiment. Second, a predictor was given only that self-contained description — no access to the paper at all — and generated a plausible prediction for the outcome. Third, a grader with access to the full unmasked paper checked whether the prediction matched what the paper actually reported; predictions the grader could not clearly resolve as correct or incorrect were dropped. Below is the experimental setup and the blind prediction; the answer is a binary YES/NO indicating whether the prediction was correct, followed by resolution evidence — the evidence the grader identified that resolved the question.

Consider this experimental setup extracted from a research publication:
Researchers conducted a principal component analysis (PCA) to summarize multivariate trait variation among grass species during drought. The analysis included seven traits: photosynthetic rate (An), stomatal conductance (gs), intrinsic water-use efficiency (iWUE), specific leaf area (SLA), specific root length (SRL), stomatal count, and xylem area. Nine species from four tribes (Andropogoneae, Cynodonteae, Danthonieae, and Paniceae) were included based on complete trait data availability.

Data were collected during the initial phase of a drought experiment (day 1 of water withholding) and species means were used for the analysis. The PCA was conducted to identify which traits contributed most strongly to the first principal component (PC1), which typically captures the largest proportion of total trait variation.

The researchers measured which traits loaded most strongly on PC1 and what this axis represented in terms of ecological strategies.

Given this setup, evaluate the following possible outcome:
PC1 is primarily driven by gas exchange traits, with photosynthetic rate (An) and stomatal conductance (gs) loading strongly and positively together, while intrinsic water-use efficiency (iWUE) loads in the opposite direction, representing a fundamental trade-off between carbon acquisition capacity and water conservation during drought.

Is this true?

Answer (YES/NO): NO